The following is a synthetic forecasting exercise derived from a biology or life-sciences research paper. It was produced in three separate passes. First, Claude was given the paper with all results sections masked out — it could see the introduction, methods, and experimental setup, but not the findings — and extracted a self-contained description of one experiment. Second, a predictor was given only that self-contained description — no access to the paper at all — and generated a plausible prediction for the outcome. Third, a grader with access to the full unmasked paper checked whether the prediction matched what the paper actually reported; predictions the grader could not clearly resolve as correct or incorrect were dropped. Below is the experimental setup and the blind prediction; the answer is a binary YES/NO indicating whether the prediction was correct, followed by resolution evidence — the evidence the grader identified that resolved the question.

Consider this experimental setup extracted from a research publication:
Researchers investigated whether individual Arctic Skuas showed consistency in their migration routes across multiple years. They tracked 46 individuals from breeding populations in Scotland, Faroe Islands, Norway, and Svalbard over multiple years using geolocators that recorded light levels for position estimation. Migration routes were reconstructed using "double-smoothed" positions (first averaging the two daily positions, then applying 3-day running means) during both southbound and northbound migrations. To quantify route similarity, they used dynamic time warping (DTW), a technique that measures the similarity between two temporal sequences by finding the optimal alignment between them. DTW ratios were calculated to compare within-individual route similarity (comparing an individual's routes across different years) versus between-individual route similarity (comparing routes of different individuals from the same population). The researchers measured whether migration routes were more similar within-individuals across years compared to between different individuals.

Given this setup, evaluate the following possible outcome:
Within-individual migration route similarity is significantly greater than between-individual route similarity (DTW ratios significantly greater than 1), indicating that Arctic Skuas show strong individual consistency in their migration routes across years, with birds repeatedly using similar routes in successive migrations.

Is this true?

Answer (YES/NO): YES